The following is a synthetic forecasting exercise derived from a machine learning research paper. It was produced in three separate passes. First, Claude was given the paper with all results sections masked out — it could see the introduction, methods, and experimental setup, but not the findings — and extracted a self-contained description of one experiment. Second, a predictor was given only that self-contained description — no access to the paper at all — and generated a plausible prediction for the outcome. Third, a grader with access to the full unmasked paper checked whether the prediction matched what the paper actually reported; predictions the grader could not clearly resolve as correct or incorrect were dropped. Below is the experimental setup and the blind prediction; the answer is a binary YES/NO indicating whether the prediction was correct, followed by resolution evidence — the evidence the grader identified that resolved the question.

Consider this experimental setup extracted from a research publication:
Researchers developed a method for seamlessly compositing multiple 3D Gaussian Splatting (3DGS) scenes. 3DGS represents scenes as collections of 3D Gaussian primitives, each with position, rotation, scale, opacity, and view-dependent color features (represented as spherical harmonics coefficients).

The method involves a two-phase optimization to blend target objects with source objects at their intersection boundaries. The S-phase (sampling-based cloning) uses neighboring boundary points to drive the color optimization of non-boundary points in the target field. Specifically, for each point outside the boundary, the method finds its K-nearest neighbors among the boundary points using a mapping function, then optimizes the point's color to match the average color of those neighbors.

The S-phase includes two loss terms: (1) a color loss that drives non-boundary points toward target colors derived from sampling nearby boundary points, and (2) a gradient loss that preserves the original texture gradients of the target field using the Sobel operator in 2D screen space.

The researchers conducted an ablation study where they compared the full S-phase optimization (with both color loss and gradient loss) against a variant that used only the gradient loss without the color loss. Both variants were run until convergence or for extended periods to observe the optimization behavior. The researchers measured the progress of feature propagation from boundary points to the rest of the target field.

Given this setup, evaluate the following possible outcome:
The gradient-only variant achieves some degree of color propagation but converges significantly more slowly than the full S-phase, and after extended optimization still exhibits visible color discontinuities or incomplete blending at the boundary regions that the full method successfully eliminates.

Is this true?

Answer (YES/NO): NO